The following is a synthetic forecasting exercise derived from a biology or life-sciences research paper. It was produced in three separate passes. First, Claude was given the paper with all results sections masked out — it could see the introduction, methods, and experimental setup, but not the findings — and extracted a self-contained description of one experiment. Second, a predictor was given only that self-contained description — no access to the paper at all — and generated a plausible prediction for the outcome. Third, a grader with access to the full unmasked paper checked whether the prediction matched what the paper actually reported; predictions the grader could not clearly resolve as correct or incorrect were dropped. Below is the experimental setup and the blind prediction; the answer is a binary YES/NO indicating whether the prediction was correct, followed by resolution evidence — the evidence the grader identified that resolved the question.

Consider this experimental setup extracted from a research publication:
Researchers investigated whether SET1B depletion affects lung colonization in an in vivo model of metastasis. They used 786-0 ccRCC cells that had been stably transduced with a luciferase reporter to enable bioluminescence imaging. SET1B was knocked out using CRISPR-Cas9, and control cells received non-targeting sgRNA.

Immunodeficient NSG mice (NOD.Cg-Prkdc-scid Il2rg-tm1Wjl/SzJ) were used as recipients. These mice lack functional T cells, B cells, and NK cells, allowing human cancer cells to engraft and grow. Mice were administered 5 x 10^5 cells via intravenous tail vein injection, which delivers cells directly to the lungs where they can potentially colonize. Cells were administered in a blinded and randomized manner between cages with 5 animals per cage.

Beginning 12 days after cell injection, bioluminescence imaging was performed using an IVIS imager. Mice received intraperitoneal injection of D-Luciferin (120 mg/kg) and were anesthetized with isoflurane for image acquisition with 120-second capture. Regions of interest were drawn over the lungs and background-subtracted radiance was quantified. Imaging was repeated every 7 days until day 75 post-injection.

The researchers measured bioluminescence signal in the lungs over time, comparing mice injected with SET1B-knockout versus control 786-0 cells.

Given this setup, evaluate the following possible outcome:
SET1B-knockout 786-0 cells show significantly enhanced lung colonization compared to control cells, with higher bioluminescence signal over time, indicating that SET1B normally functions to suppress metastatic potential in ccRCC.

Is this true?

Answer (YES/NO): NO